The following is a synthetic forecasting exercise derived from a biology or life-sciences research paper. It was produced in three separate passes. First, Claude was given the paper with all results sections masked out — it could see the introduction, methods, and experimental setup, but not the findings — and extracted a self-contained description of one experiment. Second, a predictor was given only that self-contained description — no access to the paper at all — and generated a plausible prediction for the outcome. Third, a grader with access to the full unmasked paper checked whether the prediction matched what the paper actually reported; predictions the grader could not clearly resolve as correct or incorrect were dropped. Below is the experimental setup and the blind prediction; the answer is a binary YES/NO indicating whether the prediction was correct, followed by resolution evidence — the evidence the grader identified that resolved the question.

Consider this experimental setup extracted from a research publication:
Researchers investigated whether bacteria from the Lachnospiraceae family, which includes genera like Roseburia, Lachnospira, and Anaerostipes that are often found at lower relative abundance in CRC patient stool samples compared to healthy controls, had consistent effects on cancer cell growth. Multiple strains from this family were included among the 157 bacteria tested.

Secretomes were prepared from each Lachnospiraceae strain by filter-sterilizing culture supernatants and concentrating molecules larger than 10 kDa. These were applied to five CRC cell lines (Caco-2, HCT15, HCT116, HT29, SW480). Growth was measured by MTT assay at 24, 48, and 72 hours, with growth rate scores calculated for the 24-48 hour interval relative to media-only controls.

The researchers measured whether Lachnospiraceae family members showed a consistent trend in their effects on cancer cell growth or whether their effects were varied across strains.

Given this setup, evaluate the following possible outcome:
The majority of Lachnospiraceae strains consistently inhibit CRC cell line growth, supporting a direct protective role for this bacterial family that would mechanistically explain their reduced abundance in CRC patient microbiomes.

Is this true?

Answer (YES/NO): NO